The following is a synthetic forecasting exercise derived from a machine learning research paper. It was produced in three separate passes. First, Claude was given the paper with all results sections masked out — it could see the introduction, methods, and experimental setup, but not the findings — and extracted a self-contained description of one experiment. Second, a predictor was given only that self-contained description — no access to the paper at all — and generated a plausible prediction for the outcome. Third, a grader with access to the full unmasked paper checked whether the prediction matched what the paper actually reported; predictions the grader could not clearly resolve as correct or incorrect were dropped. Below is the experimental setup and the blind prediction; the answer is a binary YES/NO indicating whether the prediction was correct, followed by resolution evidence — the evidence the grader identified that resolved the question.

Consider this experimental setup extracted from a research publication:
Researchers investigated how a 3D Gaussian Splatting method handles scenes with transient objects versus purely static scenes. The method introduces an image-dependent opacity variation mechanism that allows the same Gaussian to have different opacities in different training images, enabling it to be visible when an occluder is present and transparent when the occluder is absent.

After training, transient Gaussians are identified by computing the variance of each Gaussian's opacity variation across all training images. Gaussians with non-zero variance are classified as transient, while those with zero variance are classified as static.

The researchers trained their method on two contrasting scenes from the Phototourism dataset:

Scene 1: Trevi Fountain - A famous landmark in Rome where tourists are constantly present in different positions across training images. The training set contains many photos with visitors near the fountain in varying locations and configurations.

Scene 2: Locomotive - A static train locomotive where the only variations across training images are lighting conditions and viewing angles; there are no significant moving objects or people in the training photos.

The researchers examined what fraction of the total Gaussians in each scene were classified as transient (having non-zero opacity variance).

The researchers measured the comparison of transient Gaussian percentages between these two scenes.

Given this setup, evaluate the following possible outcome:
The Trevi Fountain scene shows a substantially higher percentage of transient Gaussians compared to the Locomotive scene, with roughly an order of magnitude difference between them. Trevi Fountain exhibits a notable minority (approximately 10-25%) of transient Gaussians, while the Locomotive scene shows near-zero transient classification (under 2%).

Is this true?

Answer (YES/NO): NO